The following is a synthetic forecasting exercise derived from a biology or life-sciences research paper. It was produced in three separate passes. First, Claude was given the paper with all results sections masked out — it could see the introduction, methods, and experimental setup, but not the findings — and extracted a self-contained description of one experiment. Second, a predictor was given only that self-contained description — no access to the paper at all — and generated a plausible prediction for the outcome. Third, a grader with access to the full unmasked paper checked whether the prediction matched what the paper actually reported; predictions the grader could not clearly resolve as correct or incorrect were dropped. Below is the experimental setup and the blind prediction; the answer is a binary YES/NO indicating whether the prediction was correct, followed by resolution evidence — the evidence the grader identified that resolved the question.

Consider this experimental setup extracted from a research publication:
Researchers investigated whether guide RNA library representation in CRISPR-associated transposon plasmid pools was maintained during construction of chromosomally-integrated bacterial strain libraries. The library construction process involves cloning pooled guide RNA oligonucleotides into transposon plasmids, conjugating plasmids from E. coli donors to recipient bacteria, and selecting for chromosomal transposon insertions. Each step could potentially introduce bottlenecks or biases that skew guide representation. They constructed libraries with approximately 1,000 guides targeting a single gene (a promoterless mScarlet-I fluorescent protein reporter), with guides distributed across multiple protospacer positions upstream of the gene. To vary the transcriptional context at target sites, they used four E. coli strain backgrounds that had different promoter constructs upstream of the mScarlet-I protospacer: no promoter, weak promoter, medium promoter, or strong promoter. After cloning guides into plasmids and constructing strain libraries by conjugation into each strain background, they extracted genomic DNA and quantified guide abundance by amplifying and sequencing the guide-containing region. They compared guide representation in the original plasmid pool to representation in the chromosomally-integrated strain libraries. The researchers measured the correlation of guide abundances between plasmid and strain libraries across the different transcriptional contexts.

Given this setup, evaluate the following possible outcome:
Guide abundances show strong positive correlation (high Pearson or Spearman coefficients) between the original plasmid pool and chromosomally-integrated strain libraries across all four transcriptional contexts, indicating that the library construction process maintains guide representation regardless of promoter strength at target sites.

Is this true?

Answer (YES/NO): NO